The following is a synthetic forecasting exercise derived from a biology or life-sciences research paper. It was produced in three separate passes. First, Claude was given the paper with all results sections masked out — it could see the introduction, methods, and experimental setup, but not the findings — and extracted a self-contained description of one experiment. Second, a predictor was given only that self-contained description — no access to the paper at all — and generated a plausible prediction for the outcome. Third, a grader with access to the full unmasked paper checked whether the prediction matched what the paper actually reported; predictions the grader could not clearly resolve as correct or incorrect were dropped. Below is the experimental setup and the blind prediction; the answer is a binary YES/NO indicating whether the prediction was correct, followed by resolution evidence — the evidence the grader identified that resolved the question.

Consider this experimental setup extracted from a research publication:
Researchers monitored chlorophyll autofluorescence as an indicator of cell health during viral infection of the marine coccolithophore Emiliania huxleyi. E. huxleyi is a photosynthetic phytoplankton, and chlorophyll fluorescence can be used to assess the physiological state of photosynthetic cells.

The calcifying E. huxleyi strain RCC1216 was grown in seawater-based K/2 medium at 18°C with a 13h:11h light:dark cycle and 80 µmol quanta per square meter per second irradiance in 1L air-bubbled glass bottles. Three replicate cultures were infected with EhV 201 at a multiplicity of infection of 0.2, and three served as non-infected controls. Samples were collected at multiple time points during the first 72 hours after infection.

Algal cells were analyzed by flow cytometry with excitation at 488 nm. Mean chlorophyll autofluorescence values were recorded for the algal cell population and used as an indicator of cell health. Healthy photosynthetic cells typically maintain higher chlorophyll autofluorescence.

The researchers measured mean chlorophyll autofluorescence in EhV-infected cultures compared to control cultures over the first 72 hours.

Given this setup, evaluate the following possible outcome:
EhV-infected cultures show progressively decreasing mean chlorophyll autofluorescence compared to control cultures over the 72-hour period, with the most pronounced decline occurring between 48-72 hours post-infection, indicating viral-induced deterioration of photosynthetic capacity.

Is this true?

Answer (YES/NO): NO